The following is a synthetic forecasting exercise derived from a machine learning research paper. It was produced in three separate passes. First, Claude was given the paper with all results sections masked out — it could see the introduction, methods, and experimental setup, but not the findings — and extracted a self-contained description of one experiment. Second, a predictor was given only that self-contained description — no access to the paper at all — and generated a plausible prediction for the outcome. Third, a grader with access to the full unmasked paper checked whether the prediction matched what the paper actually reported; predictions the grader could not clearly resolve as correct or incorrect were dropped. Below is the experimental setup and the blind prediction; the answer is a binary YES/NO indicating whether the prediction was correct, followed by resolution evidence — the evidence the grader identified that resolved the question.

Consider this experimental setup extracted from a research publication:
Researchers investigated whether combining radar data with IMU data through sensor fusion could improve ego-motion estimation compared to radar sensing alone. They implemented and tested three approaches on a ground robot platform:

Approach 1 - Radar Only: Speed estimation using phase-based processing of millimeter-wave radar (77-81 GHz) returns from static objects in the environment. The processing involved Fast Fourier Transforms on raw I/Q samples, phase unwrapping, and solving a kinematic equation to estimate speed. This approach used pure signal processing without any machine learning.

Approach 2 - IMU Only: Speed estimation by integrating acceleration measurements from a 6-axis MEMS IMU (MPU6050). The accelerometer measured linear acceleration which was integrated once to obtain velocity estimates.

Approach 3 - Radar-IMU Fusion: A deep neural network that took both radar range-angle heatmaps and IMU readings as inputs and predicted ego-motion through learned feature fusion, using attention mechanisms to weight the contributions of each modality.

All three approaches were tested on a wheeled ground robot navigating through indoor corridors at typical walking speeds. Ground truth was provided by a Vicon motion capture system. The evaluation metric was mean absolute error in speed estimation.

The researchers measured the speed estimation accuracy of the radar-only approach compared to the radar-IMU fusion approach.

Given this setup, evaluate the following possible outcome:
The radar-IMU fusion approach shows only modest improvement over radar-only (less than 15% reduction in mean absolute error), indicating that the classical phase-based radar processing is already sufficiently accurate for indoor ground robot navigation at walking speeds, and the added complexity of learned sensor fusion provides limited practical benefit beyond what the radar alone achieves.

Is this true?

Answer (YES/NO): NO